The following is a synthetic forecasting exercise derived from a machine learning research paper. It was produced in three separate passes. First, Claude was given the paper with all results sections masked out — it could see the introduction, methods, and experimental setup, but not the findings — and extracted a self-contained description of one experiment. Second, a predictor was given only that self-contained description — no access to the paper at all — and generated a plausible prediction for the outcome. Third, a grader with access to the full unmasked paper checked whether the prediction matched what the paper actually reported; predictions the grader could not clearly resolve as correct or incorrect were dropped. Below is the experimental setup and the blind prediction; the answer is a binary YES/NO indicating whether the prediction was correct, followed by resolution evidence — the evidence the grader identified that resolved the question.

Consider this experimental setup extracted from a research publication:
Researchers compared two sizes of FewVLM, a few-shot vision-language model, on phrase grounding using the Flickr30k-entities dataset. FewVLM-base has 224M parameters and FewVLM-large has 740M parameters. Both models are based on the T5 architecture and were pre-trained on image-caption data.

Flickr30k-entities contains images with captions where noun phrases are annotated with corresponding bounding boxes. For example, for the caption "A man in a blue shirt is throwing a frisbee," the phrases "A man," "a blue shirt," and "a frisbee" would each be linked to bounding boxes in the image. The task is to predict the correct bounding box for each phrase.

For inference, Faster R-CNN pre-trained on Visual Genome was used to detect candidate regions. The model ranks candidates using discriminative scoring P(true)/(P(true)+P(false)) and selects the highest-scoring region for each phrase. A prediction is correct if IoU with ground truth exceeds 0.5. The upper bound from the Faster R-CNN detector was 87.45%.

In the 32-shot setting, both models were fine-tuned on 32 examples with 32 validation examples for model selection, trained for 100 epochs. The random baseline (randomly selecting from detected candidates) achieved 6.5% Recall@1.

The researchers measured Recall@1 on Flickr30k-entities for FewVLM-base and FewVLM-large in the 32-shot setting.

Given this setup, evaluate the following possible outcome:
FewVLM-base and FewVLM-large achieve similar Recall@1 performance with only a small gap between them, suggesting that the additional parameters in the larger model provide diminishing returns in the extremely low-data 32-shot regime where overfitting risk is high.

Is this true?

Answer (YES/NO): YES